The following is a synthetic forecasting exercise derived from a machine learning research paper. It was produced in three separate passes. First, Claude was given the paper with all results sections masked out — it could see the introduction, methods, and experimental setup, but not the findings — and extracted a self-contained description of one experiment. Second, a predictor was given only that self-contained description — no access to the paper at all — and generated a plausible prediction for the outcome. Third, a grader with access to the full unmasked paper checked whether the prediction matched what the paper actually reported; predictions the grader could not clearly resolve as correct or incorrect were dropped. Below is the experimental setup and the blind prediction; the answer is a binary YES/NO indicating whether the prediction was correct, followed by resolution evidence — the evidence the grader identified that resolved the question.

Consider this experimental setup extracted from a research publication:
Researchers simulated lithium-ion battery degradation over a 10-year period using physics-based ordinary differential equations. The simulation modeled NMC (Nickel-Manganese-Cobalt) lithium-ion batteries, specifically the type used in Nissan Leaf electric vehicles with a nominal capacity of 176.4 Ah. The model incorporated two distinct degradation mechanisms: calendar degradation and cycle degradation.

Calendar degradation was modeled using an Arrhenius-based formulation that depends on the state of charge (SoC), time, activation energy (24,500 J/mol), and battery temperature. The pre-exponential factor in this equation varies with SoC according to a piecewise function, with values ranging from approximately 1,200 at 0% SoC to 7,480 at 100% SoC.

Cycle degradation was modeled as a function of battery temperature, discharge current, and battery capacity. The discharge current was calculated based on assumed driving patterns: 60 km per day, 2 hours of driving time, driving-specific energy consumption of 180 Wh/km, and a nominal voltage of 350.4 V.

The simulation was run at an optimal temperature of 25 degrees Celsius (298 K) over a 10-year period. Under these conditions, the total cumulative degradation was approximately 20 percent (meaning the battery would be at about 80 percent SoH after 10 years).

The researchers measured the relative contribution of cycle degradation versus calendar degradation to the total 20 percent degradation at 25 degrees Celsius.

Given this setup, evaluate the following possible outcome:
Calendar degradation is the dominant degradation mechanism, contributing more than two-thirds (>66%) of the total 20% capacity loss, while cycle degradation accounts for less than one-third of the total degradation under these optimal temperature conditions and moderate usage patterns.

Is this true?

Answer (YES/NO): YES